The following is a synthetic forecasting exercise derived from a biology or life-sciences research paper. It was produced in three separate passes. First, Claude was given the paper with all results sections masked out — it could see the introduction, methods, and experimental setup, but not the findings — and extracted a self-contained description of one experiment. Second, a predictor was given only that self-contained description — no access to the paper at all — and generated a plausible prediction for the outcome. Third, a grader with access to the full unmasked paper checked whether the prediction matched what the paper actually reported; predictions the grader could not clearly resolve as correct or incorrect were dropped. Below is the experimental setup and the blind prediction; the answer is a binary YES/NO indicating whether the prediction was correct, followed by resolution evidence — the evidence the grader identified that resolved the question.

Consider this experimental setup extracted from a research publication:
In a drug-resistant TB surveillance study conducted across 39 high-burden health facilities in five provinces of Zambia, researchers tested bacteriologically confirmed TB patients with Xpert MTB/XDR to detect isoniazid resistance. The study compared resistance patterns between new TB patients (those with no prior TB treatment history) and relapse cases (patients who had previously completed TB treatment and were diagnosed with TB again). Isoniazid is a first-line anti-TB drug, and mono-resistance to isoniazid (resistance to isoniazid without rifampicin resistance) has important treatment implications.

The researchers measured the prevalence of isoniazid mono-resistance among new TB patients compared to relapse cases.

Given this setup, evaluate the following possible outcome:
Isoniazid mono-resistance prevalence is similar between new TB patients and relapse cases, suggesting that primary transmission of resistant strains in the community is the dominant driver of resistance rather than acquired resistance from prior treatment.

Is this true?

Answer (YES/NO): NO